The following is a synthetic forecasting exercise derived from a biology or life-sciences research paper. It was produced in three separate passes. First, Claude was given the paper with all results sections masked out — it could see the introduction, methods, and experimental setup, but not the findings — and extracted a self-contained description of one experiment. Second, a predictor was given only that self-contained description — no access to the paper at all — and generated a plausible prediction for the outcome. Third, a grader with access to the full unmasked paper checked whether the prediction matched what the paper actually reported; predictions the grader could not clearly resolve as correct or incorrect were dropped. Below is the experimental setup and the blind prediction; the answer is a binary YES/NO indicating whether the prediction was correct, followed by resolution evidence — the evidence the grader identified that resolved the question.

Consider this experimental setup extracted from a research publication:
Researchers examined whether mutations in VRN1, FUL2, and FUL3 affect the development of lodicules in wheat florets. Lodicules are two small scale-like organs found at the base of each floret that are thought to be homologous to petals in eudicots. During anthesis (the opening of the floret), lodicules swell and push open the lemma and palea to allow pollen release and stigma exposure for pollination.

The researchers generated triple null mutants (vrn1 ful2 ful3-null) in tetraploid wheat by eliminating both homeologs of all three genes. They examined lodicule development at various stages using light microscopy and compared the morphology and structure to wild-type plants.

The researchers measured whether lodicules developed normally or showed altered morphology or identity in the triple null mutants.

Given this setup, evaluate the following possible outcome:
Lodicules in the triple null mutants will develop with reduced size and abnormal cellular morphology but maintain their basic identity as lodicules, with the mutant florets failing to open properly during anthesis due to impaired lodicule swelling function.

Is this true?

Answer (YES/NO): NO